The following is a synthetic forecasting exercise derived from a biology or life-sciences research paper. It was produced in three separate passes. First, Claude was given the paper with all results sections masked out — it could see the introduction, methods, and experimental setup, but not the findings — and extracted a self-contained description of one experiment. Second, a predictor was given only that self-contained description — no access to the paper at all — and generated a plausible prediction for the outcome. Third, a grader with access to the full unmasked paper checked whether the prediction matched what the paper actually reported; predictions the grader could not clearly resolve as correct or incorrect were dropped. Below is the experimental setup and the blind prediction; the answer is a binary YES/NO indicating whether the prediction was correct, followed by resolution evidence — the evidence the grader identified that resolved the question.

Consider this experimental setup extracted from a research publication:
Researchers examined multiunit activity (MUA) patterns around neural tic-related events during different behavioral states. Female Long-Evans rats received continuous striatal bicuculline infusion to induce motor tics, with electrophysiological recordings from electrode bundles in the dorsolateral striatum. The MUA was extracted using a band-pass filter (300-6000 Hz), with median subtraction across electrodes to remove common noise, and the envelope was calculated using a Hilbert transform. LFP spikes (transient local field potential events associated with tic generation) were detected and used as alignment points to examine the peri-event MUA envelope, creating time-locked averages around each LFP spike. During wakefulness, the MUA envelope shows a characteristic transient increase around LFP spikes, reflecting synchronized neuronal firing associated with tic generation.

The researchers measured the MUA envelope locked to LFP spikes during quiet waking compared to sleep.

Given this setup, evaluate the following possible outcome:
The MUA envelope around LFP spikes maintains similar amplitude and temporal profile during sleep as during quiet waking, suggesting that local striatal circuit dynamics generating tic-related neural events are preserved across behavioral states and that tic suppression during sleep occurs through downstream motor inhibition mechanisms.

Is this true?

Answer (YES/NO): NO